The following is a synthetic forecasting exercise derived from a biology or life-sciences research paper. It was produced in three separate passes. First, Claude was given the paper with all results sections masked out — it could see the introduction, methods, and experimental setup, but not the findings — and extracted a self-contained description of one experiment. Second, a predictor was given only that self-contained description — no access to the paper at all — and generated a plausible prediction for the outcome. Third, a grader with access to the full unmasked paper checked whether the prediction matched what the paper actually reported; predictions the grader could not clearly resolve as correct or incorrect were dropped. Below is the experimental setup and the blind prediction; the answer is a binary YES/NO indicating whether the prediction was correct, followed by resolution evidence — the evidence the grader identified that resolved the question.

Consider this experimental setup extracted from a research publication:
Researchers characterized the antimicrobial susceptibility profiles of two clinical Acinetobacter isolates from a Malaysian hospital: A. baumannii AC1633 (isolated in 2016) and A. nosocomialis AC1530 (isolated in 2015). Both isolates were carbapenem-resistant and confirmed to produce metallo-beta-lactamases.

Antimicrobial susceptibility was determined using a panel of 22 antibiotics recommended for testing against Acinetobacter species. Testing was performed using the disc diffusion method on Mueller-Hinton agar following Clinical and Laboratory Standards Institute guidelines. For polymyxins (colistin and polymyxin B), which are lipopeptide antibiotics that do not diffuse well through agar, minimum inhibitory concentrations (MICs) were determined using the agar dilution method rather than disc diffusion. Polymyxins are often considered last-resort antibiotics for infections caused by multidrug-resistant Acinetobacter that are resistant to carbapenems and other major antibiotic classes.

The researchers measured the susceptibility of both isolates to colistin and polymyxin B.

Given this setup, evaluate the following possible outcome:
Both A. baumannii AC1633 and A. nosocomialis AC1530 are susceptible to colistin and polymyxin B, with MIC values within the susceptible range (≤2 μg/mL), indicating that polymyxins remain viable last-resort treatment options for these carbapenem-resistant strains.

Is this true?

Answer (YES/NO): YES